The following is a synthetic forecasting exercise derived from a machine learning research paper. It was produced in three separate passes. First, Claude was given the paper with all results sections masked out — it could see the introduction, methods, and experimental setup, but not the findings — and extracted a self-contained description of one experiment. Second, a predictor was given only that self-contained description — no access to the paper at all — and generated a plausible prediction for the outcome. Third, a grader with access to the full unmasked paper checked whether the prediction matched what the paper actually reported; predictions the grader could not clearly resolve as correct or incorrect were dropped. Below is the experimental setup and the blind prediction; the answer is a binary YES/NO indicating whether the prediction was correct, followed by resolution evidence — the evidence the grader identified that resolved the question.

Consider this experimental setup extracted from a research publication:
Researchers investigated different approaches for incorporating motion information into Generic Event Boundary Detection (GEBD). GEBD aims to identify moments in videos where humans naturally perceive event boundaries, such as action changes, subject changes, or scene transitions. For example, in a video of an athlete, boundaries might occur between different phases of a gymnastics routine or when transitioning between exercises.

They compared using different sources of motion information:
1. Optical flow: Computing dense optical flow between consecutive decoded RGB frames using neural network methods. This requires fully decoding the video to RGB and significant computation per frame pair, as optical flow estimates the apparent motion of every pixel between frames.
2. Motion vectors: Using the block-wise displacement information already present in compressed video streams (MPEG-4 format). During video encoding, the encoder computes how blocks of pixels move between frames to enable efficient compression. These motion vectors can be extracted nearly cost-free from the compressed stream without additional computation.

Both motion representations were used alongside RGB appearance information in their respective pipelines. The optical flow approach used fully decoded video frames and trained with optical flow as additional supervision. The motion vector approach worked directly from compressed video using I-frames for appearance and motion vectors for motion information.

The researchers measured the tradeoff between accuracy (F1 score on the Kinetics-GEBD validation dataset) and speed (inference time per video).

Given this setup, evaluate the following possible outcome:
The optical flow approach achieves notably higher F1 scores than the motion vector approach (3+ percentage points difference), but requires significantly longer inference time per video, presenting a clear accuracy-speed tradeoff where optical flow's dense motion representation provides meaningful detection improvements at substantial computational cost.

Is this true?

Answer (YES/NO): NO